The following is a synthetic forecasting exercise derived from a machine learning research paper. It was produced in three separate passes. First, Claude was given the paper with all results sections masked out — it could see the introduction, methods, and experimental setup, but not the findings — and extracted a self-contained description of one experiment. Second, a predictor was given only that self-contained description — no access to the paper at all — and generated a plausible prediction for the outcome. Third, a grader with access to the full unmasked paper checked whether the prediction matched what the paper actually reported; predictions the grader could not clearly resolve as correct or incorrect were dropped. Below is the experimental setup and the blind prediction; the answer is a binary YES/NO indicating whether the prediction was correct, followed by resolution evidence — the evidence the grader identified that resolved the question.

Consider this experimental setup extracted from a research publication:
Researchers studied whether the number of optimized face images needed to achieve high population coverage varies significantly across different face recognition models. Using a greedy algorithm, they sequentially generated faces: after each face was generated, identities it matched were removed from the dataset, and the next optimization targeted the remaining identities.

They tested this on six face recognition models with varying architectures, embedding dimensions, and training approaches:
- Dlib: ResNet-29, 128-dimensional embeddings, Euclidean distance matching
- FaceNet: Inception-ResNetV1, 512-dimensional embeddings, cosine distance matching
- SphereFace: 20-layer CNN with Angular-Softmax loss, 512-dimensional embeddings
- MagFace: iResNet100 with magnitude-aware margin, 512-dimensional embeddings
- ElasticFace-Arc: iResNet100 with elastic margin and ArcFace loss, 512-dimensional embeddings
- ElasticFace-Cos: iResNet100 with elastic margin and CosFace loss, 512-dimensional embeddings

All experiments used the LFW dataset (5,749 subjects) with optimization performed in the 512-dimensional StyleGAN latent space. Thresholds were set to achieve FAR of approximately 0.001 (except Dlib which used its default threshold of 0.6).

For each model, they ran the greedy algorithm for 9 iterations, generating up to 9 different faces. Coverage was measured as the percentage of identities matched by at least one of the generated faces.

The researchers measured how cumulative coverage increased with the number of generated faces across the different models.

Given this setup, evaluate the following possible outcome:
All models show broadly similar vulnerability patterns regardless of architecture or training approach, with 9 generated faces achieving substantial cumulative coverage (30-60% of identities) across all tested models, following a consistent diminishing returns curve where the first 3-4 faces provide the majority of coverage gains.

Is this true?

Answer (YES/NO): NO